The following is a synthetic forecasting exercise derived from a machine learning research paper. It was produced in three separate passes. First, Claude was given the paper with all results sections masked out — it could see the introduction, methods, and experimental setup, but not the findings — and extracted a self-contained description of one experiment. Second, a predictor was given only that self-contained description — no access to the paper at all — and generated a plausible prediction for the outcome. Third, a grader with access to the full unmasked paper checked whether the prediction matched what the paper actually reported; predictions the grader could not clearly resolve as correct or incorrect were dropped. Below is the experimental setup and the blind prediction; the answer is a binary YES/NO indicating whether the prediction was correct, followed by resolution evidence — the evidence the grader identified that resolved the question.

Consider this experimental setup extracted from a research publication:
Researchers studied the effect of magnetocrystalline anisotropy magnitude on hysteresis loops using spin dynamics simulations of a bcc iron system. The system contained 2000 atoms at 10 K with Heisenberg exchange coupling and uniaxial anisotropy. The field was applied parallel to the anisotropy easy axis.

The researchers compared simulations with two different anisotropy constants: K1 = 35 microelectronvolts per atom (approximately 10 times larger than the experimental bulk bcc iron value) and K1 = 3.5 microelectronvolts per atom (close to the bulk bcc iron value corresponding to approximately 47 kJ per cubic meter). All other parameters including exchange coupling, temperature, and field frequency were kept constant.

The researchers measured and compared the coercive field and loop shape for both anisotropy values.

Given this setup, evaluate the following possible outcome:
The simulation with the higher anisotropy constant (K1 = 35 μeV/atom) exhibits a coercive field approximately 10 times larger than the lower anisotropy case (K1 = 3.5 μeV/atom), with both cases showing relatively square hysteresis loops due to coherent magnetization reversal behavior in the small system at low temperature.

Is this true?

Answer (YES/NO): NO